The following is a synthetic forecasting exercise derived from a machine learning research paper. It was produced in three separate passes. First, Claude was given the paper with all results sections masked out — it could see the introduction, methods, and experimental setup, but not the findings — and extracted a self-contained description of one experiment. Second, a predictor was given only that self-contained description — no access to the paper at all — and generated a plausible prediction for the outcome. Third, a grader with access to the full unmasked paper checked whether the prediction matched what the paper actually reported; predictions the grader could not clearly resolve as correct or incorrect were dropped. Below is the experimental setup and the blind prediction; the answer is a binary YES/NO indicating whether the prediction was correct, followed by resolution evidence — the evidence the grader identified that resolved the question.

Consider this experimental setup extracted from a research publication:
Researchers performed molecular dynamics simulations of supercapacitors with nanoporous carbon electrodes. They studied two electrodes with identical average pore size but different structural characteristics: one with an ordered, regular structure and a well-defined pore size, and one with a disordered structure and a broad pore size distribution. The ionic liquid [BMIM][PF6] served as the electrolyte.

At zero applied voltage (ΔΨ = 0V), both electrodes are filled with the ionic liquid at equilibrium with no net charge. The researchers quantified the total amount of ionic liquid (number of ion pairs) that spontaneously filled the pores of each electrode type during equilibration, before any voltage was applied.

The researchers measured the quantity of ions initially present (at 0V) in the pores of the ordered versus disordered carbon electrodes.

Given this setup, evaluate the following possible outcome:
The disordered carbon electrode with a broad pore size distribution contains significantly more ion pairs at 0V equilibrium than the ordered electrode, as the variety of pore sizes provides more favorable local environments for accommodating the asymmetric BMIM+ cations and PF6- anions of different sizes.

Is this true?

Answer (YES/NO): NO